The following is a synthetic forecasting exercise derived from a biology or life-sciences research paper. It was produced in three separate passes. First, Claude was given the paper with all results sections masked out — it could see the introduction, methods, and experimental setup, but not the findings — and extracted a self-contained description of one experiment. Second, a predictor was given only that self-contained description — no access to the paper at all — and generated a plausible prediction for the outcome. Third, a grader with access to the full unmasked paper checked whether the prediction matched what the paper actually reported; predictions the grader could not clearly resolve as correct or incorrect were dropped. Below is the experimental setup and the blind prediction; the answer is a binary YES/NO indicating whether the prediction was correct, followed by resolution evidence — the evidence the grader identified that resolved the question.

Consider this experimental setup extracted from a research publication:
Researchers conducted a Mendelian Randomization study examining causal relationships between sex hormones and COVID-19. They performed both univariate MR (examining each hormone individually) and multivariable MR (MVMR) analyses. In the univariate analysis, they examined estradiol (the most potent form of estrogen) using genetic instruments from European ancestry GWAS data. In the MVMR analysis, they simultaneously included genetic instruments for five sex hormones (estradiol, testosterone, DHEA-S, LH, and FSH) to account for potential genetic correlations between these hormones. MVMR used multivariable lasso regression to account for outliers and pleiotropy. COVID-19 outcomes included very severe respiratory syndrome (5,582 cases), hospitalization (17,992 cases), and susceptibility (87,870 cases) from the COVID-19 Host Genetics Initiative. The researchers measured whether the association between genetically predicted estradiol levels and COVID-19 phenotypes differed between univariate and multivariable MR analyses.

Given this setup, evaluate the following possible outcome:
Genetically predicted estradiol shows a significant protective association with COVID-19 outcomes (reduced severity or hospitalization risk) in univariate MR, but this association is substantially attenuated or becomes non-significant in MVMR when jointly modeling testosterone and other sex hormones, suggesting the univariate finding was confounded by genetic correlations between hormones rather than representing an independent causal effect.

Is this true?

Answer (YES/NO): NO